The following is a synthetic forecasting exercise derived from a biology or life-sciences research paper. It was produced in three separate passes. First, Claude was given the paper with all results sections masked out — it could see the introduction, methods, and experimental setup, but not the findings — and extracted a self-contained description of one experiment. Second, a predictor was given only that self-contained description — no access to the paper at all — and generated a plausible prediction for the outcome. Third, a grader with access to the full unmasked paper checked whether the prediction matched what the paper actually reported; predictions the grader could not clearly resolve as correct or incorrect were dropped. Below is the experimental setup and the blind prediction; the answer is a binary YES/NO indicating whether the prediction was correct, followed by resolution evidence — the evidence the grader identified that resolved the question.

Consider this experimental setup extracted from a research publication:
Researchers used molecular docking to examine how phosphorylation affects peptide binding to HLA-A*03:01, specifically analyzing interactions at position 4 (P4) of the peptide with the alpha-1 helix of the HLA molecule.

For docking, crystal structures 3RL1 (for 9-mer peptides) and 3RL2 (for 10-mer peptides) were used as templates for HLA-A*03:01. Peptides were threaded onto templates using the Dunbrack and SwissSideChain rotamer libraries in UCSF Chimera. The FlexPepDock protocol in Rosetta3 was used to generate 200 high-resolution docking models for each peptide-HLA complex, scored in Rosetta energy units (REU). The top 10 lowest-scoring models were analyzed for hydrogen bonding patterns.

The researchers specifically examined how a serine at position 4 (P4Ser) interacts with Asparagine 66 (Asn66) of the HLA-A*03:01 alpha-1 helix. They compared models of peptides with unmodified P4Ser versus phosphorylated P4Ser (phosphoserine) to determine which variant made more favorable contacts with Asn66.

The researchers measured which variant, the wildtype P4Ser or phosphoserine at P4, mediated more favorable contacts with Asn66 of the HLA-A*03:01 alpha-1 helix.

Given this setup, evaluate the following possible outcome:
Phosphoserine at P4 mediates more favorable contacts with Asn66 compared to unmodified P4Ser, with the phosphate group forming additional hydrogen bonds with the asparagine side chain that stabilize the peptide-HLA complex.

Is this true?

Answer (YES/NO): NO